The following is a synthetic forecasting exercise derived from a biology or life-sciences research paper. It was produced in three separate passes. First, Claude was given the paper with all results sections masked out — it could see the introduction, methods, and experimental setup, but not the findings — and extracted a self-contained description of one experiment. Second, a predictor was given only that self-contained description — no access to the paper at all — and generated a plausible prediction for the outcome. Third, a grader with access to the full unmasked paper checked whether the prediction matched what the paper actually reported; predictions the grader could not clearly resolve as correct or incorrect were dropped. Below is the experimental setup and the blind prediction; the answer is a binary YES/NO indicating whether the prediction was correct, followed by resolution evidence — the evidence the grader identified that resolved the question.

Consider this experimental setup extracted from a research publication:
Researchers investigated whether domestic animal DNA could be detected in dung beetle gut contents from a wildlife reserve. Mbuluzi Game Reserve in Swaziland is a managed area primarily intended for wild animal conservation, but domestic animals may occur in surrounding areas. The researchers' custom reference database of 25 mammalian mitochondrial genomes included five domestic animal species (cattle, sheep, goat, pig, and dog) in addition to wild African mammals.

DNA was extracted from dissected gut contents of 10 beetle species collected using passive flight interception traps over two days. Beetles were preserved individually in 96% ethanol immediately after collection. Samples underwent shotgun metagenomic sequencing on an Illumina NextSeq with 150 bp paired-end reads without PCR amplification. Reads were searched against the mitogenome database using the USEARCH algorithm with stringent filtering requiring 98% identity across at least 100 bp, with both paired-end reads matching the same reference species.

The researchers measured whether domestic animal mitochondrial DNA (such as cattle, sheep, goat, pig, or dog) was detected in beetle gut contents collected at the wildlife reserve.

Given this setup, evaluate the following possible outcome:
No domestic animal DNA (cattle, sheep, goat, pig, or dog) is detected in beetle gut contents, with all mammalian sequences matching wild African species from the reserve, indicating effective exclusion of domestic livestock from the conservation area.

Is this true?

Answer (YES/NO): NO